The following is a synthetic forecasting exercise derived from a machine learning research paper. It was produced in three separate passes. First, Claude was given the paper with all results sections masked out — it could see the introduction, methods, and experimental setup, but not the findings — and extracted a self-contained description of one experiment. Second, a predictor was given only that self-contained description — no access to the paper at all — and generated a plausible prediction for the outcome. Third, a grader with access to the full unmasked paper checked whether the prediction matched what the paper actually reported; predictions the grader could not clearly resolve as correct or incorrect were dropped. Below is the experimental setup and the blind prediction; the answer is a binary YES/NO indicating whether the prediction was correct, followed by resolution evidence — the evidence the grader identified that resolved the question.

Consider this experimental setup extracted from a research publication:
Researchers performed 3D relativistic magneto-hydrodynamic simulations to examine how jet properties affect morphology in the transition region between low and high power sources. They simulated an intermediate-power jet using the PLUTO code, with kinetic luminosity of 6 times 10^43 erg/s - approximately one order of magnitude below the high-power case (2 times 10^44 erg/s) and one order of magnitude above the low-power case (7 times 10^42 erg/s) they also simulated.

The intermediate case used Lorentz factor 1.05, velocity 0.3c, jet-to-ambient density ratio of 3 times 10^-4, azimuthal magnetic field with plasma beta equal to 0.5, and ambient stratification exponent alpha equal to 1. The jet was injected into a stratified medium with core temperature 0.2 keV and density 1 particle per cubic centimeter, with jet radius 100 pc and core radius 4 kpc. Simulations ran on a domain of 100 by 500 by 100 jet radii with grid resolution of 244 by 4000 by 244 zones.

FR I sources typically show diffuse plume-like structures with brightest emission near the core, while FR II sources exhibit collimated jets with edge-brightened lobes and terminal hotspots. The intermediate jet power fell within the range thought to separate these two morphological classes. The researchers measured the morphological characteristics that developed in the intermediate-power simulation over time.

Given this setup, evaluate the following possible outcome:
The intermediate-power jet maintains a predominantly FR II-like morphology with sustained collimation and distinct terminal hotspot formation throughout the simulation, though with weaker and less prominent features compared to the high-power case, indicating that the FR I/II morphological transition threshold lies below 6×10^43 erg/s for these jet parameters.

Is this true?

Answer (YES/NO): NO